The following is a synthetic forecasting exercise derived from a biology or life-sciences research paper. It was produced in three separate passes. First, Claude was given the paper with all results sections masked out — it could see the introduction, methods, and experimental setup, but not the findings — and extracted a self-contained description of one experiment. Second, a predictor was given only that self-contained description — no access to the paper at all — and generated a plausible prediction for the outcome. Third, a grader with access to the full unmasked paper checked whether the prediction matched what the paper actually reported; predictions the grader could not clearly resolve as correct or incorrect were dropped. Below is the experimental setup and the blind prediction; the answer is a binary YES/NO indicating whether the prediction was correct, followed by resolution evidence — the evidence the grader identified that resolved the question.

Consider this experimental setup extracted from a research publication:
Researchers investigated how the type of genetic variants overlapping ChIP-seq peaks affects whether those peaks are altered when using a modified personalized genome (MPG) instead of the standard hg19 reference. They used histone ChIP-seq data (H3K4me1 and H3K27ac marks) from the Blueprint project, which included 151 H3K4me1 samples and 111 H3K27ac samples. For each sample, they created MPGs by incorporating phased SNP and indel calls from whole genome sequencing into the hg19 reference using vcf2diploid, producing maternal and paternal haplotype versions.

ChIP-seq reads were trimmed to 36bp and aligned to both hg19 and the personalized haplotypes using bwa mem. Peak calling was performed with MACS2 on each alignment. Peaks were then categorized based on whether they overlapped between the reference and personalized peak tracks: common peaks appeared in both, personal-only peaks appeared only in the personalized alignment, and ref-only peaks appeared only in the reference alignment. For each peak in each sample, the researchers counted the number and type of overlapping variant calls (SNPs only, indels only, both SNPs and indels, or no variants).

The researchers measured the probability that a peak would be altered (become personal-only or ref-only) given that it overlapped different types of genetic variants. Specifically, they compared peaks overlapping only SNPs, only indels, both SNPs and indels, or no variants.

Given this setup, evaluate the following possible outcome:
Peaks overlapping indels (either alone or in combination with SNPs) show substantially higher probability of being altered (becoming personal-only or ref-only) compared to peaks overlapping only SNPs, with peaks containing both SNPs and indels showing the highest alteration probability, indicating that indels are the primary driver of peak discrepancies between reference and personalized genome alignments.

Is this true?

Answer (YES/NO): NO